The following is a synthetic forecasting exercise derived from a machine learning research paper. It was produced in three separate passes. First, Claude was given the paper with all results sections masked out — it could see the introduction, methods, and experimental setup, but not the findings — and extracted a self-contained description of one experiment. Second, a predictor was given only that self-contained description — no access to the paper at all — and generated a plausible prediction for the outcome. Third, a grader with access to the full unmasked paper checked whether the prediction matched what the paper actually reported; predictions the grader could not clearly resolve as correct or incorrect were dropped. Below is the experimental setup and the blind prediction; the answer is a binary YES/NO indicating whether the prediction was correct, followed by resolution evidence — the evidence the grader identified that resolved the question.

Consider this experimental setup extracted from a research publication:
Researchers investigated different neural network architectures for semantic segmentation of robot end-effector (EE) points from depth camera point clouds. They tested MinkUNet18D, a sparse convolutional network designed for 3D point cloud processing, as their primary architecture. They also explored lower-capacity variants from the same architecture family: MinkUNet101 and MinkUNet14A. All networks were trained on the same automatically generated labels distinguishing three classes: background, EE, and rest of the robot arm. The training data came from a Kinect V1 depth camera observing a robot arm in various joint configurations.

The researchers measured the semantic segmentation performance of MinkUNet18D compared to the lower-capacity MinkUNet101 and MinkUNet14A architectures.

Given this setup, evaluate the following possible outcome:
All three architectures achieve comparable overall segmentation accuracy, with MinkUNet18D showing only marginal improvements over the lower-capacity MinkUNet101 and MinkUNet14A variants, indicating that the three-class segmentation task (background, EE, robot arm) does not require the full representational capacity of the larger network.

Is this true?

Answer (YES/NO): NO